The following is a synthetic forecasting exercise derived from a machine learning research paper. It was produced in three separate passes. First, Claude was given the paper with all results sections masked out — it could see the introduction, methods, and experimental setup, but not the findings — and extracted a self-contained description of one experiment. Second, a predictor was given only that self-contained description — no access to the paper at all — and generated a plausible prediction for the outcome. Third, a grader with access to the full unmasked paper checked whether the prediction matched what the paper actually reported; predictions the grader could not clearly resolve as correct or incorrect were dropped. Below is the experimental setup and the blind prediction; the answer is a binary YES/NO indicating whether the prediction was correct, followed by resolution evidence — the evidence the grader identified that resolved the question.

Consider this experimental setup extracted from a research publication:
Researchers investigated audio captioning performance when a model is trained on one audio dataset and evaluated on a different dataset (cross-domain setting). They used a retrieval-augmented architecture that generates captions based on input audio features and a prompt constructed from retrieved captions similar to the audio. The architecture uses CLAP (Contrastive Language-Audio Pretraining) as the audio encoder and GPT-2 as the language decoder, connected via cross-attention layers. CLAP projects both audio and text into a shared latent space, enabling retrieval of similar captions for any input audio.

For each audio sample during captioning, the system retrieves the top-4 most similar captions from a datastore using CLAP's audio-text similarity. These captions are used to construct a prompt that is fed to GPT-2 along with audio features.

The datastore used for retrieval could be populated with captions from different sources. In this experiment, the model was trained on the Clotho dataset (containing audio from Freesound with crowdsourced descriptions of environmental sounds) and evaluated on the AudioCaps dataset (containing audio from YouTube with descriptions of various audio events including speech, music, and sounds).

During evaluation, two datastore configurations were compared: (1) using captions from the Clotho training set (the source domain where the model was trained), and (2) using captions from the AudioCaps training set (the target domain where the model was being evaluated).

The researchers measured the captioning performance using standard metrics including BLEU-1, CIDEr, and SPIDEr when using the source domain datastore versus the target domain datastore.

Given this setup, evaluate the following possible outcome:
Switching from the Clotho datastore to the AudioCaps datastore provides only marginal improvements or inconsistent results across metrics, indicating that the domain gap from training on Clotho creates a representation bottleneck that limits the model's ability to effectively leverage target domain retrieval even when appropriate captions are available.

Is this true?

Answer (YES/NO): NO